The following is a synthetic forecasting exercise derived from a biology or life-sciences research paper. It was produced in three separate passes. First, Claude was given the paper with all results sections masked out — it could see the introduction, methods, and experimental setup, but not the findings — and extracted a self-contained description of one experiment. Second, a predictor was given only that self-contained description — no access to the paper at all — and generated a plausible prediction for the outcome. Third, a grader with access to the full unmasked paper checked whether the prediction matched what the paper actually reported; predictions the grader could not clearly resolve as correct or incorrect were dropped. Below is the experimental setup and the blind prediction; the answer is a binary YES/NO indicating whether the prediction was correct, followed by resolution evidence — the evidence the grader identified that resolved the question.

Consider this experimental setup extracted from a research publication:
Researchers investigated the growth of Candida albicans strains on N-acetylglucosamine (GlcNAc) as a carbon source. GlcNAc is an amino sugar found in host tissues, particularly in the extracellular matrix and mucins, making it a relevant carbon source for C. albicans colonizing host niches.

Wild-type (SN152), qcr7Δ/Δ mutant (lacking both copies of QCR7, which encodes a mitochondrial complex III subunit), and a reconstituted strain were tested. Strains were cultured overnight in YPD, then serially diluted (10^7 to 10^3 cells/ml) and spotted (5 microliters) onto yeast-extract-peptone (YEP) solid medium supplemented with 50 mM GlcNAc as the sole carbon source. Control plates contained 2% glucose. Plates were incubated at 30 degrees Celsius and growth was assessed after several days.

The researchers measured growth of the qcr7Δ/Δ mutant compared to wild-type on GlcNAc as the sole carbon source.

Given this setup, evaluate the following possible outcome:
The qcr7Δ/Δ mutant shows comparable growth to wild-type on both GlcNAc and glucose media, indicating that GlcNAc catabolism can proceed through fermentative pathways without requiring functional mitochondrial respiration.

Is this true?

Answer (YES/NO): NO